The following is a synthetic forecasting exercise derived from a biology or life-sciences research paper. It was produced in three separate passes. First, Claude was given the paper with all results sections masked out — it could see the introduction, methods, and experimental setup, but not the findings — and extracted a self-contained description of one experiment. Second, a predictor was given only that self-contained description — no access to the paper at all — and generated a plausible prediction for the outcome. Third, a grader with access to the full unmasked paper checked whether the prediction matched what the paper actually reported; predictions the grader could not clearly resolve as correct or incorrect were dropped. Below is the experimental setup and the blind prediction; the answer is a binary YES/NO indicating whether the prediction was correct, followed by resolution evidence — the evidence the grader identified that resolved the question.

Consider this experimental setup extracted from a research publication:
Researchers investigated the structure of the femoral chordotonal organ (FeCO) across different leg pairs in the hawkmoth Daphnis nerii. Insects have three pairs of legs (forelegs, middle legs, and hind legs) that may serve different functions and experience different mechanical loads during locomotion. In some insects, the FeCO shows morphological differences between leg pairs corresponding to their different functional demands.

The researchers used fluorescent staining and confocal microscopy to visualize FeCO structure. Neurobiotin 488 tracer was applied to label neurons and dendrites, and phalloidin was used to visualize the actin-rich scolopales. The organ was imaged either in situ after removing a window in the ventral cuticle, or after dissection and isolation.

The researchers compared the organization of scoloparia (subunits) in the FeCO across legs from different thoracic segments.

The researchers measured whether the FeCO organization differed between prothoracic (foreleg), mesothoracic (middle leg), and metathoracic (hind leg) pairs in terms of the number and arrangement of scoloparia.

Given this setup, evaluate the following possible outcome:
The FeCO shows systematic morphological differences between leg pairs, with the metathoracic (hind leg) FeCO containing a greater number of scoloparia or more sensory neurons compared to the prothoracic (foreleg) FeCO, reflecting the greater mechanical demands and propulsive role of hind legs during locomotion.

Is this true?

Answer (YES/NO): NO